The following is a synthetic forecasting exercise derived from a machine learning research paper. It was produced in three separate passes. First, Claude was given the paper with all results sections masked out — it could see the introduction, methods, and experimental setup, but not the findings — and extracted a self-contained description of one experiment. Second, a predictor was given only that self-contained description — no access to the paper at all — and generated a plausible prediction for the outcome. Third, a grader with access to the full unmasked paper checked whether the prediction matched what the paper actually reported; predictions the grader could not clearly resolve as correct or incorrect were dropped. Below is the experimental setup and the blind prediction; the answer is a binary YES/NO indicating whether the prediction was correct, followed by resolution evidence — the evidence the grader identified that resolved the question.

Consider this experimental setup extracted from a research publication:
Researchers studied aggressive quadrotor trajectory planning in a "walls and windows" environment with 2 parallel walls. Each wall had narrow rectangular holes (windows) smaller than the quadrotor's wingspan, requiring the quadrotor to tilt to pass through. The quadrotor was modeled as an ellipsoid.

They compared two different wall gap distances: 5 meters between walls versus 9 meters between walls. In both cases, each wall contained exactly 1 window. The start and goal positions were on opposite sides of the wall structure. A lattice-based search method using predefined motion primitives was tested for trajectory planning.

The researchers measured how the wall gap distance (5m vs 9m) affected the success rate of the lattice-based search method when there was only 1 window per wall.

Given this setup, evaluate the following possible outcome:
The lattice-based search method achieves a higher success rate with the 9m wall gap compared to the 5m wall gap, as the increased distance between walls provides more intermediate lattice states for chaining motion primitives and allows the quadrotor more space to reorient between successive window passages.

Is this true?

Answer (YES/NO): NO